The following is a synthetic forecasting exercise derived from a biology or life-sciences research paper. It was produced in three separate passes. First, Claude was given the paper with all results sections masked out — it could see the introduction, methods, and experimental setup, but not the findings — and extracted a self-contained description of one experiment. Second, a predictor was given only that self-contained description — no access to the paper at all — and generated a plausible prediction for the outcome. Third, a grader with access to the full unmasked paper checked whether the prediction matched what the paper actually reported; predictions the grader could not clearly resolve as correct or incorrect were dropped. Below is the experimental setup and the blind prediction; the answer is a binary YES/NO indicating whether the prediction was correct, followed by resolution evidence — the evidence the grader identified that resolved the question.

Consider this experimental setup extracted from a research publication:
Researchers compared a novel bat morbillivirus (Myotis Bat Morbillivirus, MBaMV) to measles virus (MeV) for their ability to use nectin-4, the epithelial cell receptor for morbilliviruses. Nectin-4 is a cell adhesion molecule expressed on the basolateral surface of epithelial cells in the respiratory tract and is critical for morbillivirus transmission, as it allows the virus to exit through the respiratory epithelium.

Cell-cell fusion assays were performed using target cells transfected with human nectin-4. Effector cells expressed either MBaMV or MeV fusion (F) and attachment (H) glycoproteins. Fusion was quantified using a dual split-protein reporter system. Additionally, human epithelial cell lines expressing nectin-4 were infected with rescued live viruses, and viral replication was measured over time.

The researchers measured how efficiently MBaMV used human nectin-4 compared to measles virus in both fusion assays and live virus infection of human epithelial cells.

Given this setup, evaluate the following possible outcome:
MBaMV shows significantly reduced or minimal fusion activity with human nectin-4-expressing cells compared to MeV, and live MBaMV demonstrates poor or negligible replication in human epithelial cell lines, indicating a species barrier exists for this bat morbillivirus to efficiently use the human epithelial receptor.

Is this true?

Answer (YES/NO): NO